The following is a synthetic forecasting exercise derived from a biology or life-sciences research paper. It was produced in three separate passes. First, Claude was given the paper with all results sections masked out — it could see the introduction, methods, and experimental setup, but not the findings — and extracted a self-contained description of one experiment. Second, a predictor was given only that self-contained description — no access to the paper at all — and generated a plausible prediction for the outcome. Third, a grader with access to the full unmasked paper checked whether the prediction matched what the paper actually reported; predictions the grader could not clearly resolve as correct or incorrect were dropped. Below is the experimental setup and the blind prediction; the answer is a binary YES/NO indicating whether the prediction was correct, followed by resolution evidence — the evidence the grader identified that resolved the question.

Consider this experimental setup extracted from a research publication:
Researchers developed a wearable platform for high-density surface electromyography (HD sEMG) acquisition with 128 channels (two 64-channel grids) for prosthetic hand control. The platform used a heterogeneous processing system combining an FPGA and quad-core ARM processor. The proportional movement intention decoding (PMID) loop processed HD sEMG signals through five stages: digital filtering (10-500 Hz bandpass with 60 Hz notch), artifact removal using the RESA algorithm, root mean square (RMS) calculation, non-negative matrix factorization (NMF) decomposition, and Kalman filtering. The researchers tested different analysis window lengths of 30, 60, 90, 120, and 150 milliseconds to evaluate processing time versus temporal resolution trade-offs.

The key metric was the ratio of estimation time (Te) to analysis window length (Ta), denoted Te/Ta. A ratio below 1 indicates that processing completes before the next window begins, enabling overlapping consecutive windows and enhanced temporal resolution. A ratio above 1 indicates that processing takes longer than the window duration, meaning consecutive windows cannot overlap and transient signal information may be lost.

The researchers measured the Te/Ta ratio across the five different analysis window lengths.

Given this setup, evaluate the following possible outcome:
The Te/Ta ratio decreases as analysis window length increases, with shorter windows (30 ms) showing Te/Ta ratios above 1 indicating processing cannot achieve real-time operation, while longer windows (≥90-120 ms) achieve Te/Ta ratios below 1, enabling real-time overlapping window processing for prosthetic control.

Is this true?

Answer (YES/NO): NO